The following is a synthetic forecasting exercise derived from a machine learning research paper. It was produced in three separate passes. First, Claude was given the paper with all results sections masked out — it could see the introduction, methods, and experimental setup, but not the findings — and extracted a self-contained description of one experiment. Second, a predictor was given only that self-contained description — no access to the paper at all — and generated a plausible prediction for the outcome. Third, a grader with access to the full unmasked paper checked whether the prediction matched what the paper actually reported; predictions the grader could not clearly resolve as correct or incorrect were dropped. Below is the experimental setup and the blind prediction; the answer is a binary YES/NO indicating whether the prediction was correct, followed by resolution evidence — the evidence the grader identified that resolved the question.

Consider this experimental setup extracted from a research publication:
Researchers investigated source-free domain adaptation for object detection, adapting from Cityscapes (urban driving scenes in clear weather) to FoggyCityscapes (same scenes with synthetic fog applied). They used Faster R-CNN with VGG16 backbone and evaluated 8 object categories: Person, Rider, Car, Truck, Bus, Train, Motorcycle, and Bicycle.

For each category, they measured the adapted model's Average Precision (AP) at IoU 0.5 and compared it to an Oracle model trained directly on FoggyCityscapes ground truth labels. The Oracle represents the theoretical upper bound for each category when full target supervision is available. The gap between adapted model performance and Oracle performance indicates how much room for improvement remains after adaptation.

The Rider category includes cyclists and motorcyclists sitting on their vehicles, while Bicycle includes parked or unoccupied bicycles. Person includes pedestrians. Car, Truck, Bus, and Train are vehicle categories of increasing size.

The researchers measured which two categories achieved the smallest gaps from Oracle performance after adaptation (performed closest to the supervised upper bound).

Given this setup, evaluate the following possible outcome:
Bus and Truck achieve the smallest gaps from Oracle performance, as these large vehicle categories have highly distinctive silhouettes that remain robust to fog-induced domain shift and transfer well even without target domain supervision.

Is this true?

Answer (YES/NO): NO